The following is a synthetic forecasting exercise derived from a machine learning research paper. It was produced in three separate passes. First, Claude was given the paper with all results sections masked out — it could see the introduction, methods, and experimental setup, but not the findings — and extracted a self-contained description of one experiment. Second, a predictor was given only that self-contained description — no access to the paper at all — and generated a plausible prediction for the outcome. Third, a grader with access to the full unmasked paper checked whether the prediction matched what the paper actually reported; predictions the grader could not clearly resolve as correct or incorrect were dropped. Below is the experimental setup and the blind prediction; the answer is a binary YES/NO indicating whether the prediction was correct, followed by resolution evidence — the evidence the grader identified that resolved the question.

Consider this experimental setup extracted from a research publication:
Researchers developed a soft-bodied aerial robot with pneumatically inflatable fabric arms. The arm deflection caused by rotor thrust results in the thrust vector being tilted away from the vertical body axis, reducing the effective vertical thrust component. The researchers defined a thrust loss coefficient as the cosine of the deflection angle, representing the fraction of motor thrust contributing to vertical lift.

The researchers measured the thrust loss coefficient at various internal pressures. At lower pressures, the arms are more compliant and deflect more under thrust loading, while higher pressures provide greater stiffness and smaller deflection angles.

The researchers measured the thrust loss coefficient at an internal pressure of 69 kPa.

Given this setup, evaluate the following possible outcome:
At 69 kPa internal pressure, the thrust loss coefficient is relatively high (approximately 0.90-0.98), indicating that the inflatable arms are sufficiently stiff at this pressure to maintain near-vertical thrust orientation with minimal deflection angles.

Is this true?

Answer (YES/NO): NO